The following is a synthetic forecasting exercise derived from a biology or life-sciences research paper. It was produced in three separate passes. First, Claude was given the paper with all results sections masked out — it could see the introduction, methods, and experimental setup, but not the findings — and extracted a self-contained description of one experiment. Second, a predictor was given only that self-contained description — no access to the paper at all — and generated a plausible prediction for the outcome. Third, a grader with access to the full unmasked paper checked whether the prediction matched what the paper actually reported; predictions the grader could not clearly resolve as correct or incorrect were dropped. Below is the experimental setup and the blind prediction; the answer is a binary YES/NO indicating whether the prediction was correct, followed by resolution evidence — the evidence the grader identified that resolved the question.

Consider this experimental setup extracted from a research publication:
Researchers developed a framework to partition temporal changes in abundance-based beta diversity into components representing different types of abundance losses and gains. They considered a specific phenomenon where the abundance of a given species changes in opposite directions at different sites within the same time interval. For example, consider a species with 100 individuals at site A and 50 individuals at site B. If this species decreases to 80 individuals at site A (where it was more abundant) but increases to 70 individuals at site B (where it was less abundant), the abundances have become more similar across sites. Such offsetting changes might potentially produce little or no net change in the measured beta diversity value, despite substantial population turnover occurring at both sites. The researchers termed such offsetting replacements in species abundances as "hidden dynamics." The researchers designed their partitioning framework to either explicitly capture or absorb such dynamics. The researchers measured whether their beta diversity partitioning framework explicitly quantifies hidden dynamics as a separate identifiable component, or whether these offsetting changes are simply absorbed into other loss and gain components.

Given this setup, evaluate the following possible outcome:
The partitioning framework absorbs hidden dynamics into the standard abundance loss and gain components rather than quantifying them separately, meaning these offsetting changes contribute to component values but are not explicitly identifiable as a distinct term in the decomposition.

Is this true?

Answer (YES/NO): NO